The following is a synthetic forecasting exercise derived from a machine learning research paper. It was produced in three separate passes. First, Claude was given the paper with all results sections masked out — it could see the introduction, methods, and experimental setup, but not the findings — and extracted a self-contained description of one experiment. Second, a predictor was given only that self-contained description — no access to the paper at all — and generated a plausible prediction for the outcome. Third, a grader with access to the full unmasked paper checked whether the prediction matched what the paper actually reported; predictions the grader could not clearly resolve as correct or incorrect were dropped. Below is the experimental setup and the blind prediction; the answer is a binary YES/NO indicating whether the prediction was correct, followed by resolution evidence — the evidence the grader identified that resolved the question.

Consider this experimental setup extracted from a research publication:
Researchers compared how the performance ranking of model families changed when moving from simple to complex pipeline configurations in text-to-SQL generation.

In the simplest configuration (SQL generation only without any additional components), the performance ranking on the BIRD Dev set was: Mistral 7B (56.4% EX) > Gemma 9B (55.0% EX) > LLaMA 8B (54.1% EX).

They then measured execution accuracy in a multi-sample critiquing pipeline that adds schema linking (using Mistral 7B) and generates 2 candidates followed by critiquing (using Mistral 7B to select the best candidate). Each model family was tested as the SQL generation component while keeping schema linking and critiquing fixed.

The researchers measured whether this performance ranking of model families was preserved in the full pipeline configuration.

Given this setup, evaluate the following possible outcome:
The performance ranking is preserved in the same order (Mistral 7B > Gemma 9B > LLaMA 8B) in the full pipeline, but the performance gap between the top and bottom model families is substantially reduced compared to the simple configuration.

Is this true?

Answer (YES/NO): NO